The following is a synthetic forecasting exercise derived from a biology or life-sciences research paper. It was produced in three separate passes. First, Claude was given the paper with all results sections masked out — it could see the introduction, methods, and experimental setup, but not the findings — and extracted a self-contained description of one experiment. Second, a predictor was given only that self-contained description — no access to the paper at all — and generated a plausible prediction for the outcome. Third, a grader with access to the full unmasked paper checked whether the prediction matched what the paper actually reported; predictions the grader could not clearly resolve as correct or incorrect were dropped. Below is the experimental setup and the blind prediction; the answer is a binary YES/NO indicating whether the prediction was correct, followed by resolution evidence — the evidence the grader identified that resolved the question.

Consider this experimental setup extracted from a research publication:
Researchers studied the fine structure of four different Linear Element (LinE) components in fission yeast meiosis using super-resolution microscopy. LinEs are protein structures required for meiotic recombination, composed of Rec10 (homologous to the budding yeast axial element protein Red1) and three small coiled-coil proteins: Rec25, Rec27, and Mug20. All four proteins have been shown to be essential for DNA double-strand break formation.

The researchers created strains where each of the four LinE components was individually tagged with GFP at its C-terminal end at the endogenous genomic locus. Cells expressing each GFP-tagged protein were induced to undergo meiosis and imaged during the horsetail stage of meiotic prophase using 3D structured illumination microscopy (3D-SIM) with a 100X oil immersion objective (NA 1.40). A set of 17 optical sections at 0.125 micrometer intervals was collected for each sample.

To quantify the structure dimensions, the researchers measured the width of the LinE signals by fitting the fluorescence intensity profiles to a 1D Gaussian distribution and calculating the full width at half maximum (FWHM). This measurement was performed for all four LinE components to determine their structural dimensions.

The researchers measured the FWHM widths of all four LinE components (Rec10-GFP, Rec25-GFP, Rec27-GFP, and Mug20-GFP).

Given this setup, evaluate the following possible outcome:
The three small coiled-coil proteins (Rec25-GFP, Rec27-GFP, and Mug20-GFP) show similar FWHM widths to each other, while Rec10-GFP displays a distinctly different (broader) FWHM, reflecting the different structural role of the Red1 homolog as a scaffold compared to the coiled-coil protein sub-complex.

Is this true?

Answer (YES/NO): NO